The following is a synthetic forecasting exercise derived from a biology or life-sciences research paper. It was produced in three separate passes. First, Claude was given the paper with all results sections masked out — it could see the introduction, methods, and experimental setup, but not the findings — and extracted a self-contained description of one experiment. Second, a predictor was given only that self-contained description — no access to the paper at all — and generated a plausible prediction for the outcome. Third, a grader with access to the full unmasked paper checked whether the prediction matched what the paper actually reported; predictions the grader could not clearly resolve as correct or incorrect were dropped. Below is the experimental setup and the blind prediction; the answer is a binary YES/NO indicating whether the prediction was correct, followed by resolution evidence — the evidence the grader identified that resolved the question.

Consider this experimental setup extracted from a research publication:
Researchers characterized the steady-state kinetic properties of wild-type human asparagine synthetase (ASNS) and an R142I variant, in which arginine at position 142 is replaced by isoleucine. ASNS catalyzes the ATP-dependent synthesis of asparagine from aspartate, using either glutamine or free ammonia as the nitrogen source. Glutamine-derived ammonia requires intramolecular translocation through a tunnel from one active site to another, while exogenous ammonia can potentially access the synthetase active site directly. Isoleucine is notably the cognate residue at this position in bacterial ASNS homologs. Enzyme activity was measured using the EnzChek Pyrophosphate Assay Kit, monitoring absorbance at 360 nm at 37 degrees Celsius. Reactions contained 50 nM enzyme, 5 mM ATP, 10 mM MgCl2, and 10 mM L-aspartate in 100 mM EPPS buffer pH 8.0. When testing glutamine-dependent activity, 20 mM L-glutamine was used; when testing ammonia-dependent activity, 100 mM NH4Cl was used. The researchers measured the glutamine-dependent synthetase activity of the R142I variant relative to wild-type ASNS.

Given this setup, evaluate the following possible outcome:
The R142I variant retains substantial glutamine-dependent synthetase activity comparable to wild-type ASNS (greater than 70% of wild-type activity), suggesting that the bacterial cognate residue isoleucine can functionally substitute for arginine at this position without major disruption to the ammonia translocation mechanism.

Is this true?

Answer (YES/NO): NO